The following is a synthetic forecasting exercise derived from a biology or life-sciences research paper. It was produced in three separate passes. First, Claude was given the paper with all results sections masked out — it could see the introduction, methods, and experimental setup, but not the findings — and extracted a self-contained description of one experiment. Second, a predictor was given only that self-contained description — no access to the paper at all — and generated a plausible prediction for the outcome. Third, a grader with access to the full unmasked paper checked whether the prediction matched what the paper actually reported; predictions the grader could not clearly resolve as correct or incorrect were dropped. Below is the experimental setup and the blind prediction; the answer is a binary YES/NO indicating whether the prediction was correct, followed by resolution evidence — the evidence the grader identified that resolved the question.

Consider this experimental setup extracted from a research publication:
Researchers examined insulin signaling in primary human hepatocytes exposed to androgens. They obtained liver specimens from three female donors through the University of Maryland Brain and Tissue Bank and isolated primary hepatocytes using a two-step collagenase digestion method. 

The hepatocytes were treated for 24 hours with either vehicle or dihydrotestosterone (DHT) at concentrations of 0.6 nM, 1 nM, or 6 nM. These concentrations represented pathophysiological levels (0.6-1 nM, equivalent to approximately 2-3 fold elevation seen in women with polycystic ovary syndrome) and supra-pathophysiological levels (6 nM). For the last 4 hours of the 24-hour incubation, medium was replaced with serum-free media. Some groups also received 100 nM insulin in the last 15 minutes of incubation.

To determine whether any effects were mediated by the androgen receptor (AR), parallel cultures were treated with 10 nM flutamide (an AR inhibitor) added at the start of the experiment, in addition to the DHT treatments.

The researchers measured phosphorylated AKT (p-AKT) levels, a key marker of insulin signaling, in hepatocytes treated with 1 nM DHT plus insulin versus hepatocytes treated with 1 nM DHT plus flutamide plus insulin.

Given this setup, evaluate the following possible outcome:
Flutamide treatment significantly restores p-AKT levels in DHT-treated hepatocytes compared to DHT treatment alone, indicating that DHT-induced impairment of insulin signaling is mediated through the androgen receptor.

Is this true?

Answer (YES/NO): YES